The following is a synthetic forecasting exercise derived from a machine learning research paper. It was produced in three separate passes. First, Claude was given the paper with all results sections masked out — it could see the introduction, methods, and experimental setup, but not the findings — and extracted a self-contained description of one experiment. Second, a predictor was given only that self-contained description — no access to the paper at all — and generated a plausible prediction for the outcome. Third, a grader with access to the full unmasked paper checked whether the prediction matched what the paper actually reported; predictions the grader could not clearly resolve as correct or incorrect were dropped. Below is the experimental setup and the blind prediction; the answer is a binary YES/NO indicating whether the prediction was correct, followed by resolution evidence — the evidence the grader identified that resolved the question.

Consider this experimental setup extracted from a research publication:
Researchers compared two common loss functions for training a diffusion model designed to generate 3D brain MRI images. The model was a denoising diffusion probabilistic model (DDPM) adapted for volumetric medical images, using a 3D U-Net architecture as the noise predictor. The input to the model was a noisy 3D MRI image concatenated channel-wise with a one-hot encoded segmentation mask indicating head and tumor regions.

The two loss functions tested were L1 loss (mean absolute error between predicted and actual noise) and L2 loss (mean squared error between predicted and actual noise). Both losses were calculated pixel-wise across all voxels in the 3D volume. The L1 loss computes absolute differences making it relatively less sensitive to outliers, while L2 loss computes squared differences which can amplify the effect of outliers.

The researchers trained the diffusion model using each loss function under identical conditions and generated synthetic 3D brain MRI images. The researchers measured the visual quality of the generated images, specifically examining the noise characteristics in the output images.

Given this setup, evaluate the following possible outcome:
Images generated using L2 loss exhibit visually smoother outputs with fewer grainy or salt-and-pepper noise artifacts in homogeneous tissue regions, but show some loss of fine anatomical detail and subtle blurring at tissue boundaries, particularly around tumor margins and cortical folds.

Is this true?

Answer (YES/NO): NO